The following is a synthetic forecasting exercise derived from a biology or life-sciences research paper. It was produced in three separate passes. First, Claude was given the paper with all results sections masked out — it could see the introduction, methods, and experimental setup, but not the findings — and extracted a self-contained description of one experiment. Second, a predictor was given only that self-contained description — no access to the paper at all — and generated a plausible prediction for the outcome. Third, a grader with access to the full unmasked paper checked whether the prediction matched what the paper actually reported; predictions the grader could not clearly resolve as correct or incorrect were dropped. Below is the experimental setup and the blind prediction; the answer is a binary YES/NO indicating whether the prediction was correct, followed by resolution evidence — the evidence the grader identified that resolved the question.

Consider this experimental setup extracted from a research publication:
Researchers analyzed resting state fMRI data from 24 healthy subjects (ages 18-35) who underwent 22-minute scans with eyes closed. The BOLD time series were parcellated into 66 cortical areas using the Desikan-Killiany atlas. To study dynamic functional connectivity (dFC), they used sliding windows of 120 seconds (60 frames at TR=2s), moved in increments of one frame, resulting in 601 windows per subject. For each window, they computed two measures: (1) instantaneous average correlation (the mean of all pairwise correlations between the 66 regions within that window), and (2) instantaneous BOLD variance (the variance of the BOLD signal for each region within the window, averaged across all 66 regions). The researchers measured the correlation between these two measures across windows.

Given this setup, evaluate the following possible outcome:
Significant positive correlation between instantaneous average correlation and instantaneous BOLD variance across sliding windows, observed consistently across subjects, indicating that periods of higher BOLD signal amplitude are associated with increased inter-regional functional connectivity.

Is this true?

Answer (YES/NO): YES